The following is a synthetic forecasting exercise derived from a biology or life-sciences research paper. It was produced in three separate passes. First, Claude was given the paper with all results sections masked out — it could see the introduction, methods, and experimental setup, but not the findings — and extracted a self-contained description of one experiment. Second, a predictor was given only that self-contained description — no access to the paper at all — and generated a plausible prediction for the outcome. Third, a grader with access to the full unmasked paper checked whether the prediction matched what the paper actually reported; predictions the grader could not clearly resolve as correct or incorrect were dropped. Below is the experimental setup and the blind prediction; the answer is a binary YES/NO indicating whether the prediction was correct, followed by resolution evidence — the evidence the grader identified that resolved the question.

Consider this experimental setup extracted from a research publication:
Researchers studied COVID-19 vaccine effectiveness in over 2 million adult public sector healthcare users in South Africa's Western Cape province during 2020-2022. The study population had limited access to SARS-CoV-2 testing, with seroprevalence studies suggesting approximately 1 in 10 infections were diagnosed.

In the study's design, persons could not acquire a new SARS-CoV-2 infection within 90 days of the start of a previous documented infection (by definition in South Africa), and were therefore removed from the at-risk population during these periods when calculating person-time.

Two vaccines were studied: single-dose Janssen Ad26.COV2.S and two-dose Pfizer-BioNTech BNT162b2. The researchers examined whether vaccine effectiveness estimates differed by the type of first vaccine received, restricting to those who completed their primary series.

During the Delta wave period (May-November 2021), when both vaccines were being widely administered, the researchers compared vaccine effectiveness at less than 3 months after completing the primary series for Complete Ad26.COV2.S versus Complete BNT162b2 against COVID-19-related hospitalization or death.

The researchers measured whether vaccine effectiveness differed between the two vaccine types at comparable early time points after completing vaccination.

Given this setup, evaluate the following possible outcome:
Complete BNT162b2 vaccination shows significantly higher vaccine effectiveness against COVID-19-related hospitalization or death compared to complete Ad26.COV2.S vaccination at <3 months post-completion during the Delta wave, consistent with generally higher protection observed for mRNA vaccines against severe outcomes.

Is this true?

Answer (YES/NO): YES